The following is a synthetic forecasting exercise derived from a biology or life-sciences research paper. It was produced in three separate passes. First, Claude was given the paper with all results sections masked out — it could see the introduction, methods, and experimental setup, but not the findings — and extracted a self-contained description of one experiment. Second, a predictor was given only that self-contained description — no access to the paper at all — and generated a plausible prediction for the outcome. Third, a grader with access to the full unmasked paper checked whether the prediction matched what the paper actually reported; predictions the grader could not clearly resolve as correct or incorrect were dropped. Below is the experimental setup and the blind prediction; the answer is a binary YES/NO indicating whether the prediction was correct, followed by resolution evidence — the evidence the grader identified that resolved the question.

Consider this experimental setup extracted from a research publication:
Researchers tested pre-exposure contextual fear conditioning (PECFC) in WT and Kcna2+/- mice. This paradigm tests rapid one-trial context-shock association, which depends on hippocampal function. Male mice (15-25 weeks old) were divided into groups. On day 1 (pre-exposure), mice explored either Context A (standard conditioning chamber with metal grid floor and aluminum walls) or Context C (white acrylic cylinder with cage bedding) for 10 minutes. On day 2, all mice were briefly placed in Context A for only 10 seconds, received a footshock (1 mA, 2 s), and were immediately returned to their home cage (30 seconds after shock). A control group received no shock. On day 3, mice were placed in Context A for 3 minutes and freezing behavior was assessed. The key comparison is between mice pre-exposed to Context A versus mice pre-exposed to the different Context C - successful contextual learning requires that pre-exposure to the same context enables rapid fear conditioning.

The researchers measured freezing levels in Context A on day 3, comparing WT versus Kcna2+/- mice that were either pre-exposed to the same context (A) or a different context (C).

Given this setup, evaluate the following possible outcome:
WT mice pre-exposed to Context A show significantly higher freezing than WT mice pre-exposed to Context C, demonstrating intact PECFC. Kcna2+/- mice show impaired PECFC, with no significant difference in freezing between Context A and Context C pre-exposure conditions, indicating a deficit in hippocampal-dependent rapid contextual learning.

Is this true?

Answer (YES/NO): NO